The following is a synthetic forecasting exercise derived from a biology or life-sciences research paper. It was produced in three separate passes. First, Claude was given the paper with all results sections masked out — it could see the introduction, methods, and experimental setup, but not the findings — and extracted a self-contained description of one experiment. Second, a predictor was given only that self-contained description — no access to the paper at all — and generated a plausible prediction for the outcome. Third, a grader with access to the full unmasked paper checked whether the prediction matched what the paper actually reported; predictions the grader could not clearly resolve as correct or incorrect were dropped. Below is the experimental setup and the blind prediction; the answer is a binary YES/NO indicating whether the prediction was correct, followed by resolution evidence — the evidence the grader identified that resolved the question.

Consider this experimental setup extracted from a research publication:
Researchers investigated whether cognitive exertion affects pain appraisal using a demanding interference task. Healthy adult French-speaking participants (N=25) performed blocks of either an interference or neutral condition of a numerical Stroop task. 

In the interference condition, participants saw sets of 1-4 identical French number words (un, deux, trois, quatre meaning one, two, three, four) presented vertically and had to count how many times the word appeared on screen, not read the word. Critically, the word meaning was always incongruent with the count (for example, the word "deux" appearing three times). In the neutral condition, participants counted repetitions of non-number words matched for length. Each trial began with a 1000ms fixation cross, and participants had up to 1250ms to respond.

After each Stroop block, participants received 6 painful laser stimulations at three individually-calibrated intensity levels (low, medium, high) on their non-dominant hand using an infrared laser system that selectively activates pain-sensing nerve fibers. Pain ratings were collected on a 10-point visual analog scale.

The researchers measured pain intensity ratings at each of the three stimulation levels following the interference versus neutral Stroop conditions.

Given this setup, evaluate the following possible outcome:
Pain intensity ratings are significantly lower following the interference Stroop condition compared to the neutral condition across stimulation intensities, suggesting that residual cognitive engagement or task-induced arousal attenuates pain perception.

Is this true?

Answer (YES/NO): NO